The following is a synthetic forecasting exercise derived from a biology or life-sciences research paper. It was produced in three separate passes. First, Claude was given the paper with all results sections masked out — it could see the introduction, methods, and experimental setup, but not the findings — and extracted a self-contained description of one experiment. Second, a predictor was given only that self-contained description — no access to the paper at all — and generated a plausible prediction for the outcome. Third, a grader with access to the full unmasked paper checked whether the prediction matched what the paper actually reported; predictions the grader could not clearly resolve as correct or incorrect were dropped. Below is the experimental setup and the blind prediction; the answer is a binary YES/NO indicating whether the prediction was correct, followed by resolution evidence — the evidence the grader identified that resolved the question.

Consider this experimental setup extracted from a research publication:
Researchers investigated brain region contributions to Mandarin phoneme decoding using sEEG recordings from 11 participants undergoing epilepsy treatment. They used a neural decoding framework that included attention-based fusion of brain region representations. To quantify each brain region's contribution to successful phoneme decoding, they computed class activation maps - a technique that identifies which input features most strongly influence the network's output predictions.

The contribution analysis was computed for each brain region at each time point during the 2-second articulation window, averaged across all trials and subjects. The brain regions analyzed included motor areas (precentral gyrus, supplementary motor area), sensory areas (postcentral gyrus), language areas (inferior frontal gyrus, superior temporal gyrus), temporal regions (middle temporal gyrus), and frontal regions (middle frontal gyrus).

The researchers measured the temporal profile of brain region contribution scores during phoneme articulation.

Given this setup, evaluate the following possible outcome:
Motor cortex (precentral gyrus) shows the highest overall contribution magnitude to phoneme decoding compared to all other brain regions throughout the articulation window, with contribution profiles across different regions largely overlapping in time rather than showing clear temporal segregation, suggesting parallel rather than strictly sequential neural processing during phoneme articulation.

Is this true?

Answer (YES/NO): NO